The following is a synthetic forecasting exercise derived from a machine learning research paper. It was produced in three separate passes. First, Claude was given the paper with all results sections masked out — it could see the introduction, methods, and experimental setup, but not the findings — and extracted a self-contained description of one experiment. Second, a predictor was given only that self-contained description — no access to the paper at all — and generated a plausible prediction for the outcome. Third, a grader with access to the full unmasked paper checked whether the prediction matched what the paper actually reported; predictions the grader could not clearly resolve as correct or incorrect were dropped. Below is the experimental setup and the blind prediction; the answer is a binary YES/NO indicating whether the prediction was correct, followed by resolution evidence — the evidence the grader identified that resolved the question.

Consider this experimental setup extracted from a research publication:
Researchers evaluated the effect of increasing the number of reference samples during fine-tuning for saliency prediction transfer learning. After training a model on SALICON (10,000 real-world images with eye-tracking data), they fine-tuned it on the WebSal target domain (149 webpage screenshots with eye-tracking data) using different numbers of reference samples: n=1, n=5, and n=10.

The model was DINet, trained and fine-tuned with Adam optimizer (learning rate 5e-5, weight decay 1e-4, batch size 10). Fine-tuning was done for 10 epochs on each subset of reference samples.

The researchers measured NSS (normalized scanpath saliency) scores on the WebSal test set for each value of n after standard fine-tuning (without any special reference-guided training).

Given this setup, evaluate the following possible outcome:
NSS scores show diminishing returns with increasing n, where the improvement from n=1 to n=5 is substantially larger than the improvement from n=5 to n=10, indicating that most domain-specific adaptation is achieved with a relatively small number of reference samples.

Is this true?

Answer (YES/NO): YES